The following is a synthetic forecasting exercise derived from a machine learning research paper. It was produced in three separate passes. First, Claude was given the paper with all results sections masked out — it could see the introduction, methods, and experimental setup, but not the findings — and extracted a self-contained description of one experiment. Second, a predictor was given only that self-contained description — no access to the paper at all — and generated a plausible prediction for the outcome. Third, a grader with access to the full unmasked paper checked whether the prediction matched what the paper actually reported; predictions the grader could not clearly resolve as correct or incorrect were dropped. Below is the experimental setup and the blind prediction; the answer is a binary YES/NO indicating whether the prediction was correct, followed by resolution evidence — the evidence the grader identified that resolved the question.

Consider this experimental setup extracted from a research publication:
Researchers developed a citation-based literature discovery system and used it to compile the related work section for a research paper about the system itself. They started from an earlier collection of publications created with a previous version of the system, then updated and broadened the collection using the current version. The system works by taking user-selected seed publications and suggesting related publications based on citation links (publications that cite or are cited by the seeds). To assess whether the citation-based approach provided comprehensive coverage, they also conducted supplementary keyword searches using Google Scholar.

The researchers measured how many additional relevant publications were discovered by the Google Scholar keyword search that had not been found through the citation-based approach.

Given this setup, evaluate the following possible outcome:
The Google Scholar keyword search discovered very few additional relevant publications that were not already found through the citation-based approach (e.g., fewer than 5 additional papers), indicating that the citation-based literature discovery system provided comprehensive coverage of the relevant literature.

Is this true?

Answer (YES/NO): YES